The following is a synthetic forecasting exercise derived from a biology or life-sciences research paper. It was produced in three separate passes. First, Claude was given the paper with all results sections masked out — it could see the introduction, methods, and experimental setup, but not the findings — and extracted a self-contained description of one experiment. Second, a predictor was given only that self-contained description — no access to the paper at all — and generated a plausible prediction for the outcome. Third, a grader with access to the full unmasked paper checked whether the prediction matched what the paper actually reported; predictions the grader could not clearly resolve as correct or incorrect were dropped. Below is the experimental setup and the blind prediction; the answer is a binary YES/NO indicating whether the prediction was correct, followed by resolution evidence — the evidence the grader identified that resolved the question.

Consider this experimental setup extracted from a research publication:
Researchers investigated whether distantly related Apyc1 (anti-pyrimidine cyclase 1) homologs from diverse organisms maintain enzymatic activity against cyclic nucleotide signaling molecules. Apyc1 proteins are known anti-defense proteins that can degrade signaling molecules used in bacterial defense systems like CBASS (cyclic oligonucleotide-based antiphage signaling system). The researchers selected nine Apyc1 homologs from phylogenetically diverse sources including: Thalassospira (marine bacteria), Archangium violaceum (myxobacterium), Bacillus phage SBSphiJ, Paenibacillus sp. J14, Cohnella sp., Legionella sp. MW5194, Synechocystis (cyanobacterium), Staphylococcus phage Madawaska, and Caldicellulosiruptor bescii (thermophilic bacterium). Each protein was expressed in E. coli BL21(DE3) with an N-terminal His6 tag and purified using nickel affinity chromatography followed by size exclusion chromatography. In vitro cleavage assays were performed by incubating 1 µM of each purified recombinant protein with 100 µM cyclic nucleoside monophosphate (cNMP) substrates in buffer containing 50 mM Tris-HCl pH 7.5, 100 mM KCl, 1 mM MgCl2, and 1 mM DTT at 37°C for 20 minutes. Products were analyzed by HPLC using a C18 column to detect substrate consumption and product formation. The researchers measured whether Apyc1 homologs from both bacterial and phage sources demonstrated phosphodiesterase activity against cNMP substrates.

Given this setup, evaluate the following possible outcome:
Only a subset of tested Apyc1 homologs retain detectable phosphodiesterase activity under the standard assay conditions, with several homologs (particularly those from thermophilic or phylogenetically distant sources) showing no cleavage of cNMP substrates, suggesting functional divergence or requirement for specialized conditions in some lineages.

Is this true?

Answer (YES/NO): NO